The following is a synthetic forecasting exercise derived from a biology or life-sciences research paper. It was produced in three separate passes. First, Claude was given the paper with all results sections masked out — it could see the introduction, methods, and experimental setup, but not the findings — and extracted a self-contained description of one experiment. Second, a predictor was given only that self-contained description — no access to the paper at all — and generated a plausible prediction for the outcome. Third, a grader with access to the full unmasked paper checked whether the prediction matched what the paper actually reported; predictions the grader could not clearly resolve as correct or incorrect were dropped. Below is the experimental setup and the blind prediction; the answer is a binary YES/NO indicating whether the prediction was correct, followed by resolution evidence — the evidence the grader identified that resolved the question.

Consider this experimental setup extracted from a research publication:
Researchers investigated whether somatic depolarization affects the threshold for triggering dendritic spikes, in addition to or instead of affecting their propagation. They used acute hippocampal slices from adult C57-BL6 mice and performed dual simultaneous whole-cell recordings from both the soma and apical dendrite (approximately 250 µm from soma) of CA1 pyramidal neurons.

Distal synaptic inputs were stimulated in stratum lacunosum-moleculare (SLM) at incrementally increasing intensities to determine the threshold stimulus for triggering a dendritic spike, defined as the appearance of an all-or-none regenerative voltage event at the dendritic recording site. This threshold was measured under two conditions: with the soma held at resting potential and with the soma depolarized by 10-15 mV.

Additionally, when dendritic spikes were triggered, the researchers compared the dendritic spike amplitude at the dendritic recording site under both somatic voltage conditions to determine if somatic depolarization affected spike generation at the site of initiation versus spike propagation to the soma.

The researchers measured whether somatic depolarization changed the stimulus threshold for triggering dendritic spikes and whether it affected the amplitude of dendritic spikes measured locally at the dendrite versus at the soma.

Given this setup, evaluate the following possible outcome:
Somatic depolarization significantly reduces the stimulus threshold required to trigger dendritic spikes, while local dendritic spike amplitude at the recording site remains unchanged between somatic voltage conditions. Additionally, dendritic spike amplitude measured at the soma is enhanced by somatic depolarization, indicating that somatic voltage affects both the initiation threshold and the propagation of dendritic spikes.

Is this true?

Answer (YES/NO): NO